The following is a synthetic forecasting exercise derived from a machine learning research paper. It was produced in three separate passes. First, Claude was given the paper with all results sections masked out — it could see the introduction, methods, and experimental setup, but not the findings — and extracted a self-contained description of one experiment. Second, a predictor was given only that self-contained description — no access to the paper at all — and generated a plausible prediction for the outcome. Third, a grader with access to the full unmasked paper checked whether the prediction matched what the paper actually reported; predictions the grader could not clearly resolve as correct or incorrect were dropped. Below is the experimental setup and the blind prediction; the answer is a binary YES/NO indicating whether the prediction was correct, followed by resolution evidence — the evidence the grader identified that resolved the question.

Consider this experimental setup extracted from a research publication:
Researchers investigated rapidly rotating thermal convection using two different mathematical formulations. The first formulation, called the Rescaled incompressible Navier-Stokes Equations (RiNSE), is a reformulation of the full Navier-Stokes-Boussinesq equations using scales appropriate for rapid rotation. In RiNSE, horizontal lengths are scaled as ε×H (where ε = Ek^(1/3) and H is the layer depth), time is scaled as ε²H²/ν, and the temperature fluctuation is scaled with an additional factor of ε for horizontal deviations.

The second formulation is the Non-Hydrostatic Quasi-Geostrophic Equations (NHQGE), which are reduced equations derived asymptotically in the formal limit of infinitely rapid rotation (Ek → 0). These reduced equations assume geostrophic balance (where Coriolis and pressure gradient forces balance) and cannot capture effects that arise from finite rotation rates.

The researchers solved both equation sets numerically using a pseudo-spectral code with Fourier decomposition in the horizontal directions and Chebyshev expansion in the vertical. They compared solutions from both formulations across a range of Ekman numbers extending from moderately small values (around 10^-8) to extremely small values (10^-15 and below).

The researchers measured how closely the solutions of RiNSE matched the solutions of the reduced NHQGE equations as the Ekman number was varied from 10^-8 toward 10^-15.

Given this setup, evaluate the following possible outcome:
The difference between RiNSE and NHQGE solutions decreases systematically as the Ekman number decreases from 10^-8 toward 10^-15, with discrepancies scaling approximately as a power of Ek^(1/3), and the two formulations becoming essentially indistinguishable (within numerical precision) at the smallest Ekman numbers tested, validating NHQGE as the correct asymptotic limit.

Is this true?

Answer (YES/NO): NO